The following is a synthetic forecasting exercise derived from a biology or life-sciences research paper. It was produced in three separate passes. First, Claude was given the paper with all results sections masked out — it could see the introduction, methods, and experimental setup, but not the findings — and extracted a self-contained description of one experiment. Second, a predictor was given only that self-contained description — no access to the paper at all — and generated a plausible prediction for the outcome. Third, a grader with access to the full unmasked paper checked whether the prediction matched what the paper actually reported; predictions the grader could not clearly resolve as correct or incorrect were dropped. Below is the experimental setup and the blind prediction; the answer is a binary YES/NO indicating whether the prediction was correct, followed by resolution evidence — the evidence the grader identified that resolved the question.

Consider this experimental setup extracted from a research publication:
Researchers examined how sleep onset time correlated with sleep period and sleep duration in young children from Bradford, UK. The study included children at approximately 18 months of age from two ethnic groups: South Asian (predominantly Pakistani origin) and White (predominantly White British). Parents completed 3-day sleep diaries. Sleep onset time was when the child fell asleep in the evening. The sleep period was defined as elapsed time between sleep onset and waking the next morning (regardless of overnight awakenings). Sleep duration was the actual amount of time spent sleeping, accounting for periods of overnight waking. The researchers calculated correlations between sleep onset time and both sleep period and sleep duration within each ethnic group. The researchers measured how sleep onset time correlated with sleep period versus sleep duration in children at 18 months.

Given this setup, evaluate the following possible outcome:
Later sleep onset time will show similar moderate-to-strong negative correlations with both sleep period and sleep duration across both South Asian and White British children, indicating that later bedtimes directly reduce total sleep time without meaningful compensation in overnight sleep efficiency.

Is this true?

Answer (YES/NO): NO